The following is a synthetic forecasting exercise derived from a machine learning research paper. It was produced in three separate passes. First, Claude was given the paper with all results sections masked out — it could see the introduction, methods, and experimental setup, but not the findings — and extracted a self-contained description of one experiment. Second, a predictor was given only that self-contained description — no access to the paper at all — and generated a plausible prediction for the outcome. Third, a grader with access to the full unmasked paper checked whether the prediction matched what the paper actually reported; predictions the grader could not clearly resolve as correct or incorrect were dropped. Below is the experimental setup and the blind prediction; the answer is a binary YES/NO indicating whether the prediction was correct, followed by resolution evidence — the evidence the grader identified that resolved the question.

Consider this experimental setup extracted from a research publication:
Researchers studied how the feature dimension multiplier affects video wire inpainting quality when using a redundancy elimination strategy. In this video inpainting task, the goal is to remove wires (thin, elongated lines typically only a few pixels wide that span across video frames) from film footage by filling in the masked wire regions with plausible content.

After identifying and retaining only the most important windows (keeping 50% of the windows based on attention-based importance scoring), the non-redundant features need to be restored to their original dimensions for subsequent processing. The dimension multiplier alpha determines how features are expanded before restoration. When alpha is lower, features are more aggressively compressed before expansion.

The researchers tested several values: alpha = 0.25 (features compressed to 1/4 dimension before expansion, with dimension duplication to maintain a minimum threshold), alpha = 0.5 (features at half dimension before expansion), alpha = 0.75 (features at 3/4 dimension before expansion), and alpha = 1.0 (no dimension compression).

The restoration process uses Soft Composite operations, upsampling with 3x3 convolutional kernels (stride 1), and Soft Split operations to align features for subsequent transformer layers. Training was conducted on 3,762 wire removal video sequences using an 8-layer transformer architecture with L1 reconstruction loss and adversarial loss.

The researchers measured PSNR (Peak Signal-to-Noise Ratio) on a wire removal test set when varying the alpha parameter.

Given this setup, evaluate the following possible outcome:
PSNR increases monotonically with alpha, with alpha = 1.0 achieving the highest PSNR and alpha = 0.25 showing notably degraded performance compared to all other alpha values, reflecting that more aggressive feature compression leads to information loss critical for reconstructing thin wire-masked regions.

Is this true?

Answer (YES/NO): NO